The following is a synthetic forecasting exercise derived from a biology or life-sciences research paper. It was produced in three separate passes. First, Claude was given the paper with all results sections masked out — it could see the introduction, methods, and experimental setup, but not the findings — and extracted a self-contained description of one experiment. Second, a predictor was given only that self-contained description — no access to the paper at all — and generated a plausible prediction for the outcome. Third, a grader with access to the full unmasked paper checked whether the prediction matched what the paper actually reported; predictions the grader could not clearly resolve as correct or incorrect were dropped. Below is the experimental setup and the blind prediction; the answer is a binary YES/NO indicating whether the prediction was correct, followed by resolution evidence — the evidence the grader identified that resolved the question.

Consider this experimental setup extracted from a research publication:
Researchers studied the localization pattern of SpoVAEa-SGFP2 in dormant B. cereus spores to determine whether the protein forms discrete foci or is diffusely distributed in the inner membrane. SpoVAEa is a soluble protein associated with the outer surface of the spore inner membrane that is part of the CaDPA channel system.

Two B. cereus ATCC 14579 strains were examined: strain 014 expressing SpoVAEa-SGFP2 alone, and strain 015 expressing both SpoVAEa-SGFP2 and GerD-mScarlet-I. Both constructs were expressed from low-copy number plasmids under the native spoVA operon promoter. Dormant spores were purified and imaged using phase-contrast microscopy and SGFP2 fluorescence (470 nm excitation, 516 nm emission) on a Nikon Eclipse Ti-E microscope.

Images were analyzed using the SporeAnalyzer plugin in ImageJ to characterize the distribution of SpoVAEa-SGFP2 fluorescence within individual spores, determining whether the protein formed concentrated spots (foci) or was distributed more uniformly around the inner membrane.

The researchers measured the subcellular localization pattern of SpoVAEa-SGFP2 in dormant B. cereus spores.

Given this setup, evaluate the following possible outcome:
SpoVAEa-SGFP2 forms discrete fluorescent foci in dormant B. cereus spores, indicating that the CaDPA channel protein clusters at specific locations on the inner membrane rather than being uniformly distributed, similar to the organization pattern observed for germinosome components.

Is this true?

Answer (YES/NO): NO